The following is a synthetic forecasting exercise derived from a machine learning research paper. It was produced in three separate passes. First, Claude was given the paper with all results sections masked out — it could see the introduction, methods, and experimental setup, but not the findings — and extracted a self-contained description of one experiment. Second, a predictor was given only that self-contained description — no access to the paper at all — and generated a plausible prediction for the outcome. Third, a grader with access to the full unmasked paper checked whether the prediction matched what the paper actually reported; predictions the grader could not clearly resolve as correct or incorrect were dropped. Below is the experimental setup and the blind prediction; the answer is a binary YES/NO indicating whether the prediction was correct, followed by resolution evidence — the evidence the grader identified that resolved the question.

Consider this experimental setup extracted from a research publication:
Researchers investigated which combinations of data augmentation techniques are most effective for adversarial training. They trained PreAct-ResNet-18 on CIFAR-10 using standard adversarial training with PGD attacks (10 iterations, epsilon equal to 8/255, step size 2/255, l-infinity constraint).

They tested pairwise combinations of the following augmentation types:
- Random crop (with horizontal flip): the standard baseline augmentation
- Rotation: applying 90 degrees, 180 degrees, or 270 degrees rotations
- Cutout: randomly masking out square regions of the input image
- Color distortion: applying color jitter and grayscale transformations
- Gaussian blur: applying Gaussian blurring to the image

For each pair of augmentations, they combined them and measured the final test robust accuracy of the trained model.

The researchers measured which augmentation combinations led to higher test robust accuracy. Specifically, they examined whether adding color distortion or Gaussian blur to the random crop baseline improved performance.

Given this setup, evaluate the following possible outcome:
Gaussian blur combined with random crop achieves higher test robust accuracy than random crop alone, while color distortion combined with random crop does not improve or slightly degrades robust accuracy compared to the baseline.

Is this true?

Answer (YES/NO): NO